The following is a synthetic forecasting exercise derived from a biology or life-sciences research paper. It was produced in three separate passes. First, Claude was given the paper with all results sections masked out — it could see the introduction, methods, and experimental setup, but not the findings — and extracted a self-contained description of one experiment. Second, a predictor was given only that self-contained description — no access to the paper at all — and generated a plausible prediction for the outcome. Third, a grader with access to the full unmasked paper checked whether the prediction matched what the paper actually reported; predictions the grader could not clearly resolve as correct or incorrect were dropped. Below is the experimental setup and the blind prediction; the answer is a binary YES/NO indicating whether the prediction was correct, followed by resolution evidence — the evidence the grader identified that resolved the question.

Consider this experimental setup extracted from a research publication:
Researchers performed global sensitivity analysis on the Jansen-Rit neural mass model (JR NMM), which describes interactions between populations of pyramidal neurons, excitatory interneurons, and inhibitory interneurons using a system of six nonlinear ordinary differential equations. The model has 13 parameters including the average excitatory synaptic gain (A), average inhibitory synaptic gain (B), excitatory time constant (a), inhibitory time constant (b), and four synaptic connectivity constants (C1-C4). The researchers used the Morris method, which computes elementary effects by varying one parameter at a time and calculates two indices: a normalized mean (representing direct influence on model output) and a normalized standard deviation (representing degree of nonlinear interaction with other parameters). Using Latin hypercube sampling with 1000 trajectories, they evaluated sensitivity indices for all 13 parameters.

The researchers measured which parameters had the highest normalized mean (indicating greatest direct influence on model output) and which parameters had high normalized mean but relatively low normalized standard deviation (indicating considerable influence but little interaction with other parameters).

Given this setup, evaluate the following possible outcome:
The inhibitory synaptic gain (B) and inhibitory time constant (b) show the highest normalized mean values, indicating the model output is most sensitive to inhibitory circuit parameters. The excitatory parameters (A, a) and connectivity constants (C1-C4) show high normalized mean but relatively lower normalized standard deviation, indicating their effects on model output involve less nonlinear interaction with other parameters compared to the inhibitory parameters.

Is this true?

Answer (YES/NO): NO